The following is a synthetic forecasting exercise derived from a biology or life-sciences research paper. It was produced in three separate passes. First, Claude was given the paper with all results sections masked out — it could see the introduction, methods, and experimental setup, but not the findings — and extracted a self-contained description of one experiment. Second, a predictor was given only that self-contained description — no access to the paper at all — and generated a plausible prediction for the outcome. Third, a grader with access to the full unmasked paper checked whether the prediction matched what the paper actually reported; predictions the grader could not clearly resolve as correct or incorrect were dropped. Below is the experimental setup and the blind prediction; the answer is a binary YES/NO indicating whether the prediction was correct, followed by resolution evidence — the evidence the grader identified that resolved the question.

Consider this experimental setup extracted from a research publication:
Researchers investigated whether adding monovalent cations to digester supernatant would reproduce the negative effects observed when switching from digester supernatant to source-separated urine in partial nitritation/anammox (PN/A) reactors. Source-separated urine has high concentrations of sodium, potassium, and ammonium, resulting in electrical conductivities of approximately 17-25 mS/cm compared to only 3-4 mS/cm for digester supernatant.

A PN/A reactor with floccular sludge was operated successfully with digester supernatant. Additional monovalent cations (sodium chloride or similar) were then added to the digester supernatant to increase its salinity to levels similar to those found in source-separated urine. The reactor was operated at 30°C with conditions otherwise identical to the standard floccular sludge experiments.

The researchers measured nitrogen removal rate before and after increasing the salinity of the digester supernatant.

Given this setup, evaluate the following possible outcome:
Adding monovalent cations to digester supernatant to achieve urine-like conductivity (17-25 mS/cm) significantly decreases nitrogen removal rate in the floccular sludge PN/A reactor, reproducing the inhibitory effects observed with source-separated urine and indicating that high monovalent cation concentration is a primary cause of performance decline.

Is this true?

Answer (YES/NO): YES